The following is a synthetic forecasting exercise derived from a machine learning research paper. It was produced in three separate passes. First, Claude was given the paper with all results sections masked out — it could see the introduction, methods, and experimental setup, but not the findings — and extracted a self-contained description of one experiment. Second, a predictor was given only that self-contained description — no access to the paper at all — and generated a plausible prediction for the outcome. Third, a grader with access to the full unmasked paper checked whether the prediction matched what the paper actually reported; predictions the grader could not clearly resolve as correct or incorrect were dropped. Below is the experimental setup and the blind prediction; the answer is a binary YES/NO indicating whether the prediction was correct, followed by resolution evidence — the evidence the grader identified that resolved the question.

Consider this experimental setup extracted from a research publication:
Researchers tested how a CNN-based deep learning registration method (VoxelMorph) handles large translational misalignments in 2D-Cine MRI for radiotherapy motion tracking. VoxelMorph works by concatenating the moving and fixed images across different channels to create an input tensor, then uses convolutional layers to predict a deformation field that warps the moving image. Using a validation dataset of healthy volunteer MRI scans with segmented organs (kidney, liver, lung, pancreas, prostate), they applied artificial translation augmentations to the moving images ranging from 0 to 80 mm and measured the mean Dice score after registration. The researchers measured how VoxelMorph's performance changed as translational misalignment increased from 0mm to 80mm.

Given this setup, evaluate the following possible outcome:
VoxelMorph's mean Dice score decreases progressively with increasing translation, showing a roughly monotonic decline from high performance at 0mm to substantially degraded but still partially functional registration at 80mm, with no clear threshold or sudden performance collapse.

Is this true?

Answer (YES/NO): NO